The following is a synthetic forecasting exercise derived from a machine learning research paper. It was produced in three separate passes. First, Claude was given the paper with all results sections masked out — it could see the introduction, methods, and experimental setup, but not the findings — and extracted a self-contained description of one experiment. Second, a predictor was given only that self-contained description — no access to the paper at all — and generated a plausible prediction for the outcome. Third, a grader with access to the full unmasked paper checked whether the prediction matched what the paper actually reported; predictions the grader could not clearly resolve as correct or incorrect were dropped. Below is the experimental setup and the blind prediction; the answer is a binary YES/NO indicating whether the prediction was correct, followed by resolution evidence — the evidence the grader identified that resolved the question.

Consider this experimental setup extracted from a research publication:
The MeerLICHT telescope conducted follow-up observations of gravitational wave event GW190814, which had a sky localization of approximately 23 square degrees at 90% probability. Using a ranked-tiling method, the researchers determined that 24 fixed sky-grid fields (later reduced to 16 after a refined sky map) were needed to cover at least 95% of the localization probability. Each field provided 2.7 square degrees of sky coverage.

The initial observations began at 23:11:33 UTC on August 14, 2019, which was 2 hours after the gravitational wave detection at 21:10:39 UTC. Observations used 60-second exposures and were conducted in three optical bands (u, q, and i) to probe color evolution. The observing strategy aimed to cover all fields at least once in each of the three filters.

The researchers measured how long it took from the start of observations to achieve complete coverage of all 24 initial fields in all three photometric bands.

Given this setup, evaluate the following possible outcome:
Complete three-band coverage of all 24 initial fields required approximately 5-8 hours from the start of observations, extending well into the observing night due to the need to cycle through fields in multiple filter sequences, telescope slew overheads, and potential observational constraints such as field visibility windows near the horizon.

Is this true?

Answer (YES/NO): NO